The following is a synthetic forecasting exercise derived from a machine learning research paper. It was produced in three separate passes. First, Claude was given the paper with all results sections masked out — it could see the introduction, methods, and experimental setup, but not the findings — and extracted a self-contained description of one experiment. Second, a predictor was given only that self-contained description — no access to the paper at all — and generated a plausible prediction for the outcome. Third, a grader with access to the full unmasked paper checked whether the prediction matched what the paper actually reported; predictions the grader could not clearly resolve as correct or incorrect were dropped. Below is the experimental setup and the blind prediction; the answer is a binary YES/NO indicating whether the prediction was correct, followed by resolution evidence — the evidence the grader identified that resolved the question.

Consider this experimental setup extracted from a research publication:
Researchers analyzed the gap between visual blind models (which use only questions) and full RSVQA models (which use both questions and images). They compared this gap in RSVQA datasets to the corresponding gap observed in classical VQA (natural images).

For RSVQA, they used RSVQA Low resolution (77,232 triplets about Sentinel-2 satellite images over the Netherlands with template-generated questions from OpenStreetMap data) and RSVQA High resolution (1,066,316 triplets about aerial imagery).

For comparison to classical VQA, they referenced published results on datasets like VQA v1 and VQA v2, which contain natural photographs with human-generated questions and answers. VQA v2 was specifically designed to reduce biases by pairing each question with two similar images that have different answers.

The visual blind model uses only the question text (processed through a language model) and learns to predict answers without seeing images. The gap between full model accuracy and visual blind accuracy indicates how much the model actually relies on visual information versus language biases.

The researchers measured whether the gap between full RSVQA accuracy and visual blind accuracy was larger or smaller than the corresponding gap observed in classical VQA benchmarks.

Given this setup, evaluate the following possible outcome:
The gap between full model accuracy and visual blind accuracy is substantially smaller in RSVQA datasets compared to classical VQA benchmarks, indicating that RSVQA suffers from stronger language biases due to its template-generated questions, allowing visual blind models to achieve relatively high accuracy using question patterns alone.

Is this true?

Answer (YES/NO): YES